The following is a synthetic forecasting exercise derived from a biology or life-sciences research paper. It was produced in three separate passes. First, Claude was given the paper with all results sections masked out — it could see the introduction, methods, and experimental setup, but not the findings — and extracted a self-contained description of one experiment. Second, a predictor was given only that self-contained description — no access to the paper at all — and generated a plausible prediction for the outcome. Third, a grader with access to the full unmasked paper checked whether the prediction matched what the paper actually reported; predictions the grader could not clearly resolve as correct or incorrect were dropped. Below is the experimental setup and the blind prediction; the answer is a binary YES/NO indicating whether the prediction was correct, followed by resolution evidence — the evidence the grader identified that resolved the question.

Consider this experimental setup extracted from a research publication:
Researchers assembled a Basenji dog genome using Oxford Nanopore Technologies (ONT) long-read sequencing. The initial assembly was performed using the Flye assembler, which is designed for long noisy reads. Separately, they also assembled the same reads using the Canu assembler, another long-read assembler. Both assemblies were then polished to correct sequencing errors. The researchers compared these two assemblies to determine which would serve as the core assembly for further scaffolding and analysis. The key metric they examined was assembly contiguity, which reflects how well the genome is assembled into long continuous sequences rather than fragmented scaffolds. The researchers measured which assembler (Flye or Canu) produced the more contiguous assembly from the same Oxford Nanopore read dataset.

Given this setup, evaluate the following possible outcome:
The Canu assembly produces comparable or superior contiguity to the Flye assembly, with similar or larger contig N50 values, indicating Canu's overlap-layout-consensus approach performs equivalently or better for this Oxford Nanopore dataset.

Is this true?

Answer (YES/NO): NO